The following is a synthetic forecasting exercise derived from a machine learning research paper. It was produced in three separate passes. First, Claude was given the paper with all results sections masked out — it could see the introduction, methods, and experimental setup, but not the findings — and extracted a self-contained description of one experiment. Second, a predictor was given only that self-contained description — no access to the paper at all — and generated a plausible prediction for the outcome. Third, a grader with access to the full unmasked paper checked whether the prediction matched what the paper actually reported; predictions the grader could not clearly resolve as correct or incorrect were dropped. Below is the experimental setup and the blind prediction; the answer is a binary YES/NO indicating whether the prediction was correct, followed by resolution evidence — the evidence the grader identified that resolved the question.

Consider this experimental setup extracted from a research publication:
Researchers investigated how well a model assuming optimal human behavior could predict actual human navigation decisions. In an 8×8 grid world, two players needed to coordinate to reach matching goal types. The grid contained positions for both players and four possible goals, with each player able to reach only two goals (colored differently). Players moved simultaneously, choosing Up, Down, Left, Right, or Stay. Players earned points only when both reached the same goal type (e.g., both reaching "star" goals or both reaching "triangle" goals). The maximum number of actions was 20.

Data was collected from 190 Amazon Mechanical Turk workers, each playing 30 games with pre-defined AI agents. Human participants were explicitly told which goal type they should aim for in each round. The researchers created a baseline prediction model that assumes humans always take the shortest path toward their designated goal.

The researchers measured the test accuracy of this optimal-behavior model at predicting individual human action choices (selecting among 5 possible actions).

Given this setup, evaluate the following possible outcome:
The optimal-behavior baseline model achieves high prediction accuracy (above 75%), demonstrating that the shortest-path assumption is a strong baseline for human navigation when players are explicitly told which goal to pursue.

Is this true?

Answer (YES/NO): NO